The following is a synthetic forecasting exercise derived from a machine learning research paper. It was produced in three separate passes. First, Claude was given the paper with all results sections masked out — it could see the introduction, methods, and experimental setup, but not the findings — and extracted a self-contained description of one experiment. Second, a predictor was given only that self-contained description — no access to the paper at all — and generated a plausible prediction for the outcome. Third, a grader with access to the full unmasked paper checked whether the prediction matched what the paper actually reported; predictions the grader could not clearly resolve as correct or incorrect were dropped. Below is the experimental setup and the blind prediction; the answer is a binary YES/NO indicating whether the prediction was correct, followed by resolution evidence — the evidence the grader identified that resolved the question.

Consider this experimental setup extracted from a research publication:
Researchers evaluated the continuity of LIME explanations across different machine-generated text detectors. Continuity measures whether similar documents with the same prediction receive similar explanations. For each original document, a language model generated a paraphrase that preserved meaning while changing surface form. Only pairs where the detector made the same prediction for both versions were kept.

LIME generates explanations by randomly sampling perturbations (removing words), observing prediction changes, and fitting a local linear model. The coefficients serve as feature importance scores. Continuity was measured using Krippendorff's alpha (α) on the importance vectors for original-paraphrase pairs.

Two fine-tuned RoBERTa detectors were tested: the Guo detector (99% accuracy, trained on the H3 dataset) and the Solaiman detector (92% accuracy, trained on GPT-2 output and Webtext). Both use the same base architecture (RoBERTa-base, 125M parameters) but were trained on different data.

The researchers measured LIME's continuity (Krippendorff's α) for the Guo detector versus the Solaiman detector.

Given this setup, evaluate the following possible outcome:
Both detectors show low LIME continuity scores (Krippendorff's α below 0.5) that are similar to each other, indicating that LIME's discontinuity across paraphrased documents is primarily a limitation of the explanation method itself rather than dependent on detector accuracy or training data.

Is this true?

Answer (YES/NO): YES